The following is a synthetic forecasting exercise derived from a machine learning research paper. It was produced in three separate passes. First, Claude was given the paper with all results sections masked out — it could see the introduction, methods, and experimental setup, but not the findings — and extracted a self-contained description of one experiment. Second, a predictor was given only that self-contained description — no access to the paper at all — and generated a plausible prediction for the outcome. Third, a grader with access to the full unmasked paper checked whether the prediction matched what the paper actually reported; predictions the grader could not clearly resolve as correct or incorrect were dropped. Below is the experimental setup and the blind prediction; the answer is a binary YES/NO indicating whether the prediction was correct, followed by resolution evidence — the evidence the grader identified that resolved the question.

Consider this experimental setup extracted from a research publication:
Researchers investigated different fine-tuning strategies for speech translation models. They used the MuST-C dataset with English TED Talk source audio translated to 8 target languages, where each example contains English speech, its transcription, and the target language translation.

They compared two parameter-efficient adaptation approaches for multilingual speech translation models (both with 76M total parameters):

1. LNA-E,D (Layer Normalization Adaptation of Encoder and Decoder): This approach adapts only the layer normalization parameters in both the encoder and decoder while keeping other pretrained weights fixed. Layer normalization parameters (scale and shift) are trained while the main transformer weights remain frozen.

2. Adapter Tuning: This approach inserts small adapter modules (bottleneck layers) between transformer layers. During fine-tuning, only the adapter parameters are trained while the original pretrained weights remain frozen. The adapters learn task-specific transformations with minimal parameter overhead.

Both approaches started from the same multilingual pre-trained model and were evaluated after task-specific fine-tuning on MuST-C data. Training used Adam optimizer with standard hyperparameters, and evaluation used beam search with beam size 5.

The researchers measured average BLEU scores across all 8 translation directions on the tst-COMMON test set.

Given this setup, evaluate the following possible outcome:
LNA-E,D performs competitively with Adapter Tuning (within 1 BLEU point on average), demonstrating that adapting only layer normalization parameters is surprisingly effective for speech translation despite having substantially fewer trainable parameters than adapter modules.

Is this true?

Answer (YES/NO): YES